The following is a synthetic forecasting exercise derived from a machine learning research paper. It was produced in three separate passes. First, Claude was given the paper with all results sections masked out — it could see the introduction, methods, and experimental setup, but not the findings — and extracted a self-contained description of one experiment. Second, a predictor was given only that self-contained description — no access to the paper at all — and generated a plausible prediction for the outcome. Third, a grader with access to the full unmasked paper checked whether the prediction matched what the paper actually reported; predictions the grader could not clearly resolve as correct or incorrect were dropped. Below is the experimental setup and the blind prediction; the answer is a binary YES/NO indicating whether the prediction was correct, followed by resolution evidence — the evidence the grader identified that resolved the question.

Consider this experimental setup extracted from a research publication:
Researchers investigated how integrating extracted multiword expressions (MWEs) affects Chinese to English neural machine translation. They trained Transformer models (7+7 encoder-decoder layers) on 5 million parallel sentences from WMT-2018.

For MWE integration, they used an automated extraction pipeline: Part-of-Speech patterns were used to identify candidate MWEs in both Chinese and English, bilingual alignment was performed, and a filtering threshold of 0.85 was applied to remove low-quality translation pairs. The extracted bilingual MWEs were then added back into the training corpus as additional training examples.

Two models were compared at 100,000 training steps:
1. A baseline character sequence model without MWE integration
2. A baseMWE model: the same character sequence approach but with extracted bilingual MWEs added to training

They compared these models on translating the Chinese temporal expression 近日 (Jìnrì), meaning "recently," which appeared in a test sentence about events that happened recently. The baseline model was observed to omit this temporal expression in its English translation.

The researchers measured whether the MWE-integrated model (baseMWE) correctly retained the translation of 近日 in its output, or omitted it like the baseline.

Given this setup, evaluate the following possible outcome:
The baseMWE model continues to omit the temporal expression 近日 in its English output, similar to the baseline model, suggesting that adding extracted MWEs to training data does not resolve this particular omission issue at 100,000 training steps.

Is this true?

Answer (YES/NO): YES